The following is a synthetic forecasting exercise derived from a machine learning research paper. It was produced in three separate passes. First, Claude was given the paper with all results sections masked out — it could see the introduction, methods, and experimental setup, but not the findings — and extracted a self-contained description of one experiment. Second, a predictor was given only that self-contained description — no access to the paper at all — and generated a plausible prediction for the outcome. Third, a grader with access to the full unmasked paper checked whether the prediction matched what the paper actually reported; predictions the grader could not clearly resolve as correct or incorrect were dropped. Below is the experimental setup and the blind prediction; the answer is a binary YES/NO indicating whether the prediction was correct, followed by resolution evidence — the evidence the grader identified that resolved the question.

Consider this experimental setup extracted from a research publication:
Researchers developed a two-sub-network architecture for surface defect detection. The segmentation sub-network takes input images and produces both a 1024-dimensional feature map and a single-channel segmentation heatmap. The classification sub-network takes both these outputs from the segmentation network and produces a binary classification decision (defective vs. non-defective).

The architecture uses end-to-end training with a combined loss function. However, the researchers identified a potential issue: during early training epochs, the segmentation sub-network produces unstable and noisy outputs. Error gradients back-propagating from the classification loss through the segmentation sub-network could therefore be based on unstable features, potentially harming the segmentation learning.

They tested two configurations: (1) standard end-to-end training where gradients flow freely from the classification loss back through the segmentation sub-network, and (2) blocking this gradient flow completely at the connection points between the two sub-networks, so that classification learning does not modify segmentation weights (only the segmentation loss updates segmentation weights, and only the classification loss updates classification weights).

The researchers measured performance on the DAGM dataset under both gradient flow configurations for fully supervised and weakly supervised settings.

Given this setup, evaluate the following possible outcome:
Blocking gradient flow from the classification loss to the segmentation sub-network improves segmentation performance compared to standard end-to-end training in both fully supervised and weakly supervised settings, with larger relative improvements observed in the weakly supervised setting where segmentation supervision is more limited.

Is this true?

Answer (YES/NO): NO